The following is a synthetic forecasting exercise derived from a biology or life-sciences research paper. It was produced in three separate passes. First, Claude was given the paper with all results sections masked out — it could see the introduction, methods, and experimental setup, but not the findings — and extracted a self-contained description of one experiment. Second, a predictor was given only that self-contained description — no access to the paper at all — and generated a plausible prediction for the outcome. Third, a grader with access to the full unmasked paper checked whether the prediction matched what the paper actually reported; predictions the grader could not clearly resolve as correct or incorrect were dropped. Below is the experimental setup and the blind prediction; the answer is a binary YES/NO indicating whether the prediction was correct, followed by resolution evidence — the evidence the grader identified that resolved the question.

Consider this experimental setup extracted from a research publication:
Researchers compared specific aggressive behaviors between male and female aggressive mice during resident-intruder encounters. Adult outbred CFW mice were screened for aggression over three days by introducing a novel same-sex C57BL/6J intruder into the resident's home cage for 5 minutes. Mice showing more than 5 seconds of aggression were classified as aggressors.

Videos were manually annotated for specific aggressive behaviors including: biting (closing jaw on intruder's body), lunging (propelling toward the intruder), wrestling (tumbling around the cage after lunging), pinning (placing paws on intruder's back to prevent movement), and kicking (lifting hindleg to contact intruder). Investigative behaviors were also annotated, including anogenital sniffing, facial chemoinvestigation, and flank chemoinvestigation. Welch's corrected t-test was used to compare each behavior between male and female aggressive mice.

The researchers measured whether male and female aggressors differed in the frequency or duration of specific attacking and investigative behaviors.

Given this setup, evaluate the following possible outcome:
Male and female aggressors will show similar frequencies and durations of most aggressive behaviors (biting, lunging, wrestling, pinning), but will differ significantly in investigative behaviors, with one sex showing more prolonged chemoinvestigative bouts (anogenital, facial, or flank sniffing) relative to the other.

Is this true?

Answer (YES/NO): NO